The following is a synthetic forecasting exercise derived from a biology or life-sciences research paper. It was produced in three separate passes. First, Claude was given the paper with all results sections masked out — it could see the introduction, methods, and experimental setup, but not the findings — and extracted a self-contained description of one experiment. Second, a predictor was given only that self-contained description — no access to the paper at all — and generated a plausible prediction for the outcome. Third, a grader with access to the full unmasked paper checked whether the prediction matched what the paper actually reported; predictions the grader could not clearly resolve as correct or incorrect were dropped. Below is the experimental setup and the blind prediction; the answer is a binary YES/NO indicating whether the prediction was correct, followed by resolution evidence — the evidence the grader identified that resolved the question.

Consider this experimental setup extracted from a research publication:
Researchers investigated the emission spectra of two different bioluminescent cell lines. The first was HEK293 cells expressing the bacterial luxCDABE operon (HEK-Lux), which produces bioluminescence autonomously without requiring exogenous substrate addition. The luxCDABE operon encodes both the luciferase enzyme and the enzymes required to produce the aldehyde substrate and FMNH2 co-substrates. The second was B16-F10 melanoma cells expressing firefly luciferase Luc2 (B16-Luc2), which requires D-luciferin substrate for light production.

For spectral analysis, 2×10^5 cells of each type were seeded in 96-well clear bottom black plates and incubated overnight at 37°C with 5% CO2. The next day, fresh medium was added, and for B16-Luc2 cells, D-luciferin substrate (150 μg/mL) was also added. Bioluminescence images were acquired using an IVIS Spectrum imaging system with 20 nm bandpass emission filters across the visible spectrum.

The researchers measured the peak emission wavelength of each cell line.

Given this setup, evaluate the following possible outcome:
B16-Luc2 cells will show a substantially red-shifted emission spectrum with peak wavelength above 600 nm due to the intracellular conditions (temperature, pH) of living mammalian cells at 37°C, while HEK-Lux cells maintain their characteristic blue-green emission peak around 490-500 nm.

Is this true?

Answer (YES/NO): NO